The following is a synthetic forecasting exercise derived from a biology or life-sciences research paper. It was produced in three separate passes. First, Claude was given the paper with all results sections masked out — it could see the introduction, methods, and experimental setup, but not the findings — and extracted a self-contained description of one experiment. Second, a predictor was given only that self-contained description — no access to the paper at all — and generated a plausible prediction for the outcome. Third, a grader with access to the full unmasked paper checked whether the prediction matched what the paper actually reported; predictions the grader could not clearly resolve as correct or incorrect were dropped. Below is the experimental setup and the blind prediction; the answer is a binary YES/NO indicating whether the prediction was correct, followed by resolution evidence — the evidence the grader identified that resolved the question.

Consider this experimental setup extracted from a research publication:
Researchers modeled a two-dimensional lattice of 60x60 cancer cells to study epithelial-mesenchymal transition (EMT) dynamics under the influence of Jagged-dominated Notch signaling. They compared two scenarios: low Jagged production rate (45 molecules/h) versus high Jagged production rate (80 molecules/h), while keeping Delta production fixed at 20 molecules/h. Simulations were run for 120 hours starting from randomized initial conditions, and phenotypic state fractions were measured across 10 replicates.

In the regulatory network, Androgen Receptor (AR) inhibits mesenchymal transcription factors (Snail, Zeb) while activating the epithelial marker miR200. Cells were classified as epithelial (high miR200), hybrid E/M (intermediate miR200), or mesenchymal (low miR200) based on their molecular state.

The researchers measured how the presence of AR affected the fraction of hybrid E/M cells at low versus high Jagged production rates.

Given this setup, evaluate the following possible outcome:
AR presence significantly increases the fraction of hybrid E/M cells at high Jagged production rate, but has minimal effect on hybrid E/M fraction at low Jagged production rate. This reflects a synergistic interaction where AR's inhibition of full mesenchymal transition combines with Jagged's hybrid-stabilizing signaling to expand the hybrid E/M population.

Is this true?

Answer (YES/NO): NO